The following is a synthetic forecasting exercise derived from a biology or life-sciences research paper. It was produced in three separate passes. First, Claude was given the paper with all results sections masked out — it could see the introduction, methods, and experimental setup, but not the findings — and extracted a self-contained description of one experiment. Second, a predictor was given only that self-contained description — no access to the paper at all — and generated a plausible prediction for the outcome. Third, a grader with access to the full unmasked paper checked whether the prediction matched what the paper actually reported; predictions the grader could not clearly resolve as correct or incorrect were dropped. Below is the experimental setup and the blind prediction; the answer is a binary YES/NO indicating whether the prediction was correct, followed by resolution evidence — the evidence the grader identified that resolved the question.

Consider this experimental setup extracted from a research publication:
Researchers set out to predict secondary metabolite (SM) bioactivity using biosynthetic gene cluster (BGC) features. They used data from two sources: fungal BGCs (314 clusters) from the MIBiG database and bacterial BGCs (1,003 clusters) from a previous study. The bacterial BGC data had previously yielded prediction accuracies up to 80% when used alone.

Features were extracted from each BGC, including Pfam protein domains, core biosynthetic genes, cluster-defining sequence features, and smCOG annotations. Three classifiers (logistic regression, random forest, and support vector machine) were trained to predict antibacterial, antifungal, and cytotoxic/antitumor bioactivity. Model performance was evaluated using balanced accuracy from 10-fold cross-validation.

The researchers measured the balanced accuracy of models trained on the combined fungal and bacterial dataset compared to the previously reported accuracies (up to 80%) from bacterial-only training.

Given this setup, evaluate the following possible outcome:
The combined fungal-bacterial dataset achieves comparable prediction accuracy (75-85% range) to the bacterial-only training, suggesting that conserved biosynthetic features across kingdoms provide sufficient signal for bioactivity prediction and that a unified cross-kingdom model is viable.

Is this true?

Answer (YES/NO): NO